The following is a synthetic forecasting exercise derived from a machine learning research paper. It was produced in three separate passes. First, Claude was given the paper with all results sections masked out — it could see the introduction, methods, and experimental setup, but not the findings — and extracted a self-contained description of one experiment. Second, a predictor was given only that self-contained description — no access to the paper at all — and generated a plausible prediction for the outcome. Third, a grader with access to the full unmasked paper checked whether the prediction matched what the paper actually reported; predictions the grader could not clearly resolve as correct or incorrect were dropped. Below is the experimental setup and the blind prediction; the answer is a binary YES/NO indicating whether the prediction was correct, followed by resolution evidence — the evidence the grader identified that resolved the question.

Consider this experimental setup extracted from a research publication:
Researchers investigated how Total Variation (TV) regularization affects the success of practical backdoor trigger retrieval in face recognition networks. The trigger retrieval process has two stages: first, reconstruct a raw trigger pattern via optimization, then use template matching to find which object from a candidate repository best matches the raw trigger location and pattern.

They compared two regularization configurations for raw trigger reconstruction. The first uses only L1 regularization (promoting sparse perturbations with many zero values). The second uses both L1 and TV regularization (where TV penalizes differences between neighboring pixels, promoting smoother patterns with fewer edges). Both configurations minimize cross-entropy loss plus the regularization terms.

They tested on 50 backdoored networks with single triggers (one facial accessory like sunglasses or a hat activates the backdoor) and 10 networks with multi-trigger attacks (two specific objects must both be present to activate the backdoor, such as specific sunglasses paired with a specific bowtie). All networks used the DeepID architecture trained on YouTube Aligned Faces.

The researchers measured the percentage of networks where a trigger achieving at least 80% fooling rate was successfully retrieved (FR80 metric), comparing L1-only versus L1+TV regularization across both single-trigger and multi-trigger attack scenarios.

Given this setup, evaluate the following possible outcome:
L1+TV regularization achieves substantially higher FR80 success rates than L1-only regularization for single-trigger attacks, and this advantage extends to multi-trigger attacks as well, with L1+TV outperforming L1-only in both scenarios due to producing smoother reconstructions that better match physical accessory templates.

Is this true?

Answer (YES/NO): NO